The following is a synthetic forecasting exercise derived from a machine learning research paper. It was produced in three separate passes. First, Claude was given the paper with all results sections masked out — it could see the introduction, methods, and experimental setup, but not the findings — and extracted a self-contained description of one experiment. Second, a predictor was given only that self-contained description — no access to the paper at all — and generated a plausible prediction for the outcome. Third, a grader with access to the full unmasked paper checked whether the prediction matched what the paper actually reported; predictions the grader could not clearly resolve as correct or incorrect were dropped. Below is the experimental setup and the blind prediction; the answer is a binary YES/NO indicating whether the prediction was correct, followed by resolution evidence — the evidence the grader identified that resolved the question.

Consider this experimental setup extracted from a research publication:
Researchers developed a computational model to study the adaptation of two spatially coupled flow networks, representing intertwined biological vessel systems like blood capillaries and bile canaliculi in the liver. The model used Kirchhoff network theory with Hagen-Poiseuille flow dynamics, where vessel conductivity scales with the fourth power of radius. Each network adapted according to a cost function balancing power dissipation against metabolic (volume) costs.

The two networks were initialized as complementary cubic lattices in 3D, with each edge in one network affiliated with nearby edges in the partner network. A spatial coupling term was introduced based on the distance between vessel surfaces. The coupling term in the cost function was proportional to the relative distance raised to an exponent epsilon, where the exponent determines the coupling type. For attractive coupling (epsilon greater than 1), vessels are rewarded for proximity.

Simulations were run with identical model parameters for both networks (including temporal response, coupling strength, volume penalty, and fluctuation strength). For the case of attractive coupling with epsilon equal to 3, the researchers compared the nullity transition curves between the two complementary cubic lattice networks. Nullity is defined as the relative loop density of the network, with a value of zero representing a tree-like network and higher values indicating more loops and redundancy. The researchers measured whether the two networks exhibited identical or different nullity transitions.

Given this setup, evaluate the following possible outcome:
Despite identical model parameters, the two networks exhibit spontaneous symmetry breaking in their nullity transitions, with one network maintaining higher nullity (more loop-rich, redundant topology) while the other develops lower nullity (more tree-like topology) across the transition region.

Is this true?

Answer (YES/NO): NO